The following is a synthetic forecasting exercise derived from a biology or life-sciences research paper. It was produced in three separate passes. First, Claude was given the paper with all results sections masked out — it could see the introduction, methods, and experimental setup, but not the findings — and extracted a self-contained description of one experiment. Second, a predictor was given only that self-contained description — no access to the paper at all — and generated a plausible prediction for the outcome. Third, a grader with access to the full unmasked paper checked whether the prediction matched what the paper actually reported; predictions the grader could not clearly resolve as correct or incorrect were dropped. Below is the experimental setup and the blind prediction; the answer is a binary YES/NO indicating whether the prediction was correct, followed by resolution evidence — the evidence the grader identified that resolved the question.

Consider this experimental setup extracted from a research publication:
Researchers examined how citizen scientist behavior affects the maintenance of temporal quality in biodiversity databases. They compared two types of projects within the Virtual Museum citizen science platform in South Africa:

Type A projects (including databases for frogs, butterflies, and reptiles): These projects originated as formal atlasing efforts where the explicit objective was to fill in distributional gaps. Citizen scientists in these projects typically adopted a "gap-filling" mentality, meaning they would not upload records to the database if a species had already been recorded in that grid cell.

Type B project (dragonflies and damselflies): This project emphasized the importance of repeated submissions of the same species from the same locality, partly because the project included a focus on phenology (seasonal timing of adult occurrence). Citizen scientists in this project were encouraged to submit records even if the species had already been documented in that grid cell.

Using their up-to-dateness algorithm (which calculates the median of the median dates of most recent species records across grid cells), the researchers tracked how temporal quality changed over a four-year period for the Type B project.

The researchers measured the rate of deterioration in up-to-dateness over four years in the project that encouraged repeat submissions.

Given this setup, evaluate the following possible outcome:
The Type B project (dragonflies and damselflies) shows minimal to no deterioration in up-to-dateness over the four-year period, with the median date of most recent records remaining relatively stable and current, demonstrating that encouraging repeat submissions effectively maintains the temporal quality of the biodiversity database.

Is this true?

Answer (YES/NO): NO